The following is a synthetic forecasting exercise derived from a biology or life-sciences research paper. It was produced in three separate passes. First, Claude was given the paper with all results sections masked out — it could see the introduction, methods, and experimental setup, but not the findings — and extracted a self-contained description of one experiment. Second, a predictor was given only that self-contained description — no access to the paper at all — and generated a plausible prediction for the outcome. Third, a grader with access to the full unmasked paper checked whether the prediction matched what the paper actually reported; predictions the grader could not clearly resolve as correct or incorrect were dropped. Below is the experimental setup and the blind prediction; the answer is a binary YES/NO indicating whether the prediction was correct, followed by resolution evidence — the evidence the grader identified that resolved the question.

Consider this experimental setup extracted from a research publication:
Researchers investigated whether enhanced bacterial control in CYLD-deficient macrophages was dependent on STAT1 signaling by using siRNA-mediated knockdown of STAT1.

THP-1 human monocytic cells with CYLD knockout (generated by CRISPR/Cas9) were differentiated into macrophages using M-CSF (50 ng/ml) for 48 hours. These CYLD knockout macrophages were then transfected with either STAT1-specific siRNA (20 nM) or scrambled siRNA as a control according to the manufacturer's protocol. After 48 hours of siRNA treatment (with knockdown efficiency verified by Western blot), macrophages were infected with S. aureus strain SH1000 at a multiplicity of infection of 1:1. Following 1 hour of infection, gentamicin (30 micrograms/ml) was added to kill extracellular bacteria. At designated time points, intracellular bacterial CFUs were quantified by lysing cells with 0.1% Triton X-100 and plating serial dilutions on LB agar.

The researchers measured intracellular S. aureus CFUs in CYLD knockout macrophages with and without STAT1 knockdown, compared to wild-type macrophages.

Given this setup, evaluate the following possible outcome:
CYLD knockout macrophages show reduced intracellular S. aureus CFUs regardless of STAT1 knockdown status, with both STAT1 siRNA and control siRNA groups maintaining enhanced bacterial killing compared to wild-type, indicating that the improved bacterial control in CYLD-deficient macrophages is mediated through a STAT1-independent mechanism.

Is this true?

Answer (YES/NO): NO